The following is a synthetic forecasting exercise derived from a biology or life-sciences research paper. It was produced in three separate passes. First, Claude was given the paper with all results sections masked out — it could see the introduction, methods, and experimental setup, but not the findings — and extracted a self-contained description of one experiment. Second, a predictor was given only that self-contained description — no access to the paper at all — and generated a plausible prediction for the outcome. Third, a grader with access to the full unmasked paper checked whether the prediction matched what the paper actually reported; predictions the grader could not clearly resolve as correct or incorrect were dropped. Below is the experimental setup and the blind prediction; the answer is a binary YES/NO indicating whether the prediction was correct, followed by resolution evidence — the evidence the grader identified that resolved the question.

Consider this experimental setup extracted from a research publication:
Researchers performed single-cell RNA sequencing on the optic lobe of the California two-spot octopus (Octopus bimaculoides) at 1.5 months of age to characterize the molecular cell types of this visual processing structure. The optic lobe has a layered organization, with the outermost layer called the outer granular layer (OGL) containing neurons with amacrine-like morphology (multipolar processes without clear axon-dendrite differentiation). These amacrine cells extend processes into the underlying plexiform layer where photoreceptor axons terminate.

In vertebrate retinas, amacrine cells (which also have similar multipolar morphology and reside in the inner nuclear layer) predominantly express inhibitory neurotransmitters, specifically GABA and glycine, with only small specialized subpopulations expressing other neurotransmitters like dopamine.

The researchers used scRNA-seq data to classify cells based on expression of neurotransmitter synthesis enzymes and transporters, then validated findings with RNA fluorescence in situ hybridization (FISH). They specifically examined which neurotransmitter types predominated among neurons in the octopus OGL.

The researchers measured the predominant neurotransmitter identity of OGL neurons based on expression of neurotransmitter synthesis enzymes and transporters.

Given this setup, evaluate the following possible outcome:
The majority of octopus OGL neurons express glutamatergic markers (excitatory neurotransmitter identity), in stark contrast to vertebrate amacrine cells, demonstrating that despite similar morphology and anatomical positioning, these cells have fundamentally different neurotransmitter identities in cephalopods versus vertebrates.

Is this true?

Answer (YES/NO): NO